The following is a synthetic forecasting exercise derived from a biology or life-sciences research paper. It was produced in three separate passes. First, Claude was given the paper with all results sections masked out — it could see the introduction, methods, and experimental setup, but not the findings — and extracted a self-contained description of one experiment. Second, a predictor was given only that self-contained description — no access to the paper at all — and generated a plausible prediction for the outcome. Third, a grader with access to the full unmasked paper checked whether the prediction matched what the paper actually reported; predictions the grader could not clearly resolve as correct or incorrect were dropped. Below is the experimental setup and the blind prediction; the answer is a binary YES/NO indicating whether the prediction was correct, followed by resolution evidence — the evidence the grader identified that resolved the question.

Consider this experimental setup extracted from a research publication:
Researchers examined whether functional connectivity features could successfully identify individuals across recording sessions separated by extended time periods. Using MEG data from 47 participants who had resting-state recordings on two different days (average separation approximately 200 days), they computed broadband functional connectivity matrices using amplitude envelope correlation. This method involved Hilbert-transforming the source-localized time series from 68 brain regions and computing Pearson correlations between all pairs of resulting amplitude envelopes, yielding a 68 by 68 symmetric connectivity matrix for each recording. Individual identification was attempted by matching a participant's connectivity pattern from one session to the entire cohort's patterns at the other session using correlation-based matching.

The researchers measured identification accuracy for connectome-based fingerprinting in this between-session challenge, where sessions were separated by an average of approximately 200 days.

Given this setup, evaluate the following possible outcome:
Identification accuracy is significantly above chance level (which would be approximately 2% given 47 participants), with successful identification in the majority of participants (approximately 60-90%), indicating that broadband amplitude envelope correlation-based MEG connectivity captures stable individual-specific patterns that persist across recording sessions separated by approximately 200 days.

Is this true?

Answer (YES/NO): YES